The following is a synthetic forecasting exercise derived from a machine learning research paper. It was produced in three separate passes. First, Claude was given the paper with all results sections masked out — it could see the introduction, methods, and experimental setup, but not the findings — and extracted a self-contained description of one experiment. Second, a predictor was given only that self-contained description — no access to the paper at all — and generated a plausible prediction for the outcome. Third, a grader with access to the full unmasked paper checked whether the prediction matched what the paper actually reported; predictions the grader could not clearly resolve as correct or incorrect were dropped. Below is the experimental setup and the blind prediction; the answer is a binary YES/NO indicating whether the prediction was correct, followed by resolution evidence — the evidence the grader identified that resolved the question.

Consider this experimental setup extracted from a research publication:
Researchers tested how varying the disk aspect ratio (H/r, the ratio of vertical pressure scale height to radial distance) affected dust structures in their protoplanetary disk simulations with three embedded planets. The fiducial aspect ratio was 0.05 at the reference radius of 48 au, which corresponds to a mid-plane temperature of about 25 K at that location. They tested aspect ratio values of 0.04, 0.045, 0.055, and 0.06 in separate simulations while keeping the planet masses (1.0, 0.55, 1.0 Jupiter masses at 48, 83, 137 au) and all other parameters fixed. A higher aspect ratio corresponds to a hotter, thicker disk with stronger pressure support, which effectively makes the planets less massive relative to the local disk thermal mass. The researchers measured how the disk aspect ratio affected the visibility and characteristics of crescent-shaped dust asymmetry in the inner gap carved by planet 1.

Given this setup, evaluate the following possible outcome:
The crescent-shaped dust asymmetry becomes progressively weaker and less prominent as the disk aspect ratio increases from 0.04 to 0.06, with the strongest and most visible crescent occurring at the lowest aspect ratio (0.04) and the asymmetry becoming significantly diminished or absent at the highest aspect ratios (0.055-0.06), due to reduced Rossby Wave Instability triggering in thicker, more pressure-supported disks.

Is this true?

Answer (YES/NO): NO